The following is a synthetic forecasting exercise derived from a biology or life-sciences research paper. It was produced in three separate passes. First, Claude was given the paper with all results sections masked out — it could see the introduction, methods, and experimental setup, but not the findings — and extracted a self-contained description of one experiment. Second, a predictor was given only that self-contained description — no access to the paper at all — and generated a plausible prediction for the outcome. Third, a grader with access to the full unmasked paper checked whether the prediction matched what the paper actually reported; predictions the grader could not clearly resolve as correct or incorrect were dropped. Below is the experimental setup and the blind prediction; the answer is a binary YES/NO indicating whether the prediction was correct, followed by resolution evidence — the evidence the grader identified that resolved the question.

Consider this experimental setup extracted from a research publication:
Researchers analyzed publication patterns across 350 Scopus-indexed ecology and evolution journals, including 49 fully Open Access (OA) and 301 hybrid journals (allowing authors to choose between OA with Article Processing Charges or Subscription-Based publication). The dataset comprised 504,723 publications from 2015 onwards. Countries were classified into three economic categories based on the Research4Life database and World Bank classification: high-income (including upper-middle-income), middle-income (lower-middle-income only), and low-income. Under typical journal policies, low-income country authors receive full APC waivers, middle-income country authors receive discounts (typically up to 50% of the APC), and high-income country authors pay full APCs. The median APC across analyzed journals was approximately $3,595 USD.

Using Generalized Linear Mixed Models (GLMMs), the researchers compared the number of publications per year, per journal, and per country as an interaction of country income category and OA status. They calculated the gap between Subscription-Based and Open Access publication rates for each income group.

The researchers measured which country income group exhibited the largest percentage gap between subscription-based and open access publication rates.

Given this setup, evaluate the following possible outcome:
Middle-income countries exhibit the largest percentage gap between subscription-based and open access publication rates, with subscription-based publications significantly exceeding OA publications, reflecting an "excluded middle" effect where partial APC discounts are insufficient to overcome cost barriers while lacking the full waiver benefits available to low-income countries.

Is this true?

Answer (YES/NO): YES